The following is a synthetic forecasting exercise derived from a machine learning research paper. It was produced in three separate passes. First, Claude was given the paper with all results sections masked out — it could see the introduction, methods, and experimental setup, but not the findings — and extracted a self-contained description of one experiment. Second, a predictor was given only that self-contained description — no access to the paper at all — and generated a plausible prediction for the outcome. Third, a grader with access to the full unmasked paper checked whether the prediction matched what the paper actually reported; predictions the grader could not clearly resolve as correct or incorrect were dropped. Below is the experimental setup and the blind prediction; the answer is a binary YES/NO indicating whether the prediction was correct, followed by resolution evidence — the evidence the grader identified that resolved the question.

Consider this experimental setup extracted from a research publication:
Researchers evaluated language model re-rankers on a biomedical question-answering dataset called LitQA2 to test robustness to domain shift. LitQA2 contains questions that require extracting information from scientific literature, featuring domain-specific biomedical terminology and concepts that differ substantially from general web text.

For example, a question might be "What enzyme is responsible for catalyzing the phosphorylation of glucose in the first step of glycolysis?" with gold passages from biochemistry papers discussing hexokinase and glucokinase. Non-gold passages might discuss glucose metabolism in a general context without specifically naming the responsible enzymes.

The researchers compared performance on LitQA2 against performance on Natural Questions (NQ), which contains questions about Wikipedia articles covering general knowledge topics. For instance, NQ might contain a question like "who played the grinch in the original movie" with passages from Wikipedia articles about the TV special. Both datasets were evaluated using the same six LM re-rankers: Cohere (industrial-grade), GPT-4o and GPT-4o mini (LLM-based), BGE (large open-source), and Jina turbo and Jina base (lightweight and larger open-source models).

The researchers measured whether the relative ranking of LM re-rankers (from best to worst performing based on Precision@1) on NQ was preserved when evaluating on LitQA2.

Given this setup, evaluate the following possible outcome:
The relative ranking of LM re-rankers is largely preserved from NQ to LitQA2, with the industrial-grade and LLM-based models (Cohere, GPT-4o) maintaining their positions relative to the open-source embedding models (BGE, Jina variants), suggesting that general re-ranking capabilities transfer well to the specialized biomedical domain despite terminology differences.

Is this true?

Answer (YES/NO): NO